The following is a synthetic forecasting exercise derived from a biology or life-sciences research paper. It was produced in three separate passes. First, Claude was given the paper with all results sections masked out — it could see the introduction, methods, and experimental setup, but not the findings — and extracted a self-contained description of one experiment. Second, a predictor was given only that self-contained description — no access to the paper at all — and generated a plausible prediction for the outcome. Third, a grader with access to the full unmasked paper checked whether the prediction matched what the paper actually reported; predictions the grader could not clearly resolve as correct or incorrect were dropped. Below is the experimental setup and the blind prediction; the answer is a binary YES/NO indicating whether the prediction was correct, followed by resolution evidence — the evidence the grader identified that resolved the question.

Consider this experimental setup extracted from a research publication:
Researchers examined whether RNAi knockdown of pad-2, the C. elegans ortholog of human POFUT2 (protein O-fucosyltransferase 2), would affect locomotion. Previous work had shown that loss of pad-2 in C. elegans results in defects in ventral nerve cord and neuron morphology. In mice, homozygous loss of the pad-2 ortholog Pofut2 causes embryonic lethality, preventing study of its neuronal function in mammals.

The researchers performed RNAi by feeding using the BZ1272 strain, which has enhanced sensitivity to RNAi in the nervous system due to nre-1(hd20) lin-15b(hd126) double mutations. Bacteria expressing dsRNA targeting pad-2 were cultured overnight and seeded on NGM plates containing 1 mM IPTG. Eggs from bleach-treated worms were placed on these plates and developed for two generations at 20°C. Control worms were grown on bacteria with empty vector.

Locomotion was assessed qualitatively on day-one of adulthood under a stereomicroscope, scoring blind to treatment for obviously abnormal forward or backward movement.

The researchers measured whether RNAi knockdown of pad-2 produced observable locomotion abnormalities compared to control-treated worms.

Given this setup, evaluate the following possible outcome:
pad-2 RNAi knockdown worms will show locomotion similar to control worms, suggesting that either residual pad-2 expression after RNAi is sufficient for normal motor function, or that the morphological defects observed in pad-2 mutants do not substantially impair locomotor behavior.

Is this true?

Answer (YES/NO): NO